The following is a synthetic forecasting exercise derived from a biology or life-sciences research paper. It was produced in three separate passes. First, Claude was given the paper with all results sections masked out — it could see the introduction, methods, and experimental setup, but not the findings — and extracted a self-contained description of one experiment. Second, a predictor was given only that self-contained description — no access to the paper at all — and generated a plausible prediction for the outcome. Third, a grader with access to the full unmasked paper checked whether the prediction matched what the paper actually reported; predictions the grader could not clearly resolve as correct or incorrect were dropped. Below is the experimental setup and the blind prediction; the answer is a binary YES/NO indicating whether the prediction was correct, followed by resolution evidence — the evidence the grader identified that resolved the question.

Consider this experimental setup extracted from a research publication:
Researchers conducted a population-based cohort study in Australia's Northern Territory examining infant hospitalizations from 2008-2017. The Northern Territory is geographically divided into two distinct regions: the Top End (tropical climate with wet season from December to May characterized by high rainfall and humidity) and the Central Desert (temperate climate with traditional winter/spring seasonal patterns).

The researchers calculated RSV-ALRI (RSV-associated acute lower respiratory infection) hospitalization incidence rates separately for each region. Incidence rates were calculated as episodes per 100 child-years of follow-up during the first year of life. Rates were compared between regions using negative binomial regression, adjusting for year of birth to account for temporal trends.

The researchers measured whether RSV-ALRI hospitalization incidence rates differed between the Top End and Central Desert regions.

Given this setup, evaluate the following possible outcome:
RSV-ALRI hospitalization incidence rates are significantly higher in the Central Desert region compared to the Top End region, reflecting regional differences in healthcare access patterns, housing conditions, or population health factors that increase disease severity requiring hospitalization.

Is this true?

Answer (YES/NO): YES